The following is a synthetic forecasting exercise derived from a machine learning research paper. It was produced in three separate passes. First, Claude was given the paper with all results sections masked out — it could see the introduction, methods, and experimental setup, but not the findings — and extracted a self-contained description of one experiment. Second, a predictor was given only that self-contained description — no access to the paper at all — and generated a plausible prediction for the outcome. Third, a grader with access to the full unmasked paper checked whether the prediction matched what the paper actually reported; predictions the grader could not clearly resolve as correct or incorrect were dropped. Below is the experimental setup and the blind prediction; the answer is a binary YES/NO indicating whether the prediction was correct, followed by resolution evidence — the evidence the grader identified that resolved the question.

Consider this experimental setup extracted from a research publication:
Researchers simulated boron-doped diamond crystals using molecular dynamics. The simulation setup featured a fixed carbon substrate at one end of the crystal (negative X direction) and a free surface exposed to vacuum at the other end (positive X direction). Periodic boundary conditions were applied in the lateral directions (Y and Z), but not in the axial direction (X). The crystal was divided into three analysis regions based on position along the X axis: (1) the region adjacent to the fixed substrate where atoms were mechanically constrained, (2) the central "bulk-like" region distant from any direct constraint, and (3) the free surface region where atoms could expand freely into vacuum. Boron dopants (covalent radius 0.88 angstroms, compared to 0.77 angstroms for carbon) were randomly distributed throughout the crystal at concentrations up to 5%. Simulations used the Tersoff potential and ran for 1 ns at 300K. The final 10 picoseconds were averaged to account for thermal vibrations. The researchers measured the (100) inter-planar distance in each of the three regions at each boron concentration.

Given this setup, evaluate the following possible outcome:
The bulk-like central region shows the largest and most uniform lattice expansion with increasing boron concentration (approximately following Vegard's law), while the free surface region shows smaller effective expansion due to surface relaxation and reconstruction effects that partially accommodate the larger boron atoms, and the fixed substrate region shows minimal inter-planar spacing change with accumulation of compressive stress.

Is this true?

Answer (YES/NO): NO